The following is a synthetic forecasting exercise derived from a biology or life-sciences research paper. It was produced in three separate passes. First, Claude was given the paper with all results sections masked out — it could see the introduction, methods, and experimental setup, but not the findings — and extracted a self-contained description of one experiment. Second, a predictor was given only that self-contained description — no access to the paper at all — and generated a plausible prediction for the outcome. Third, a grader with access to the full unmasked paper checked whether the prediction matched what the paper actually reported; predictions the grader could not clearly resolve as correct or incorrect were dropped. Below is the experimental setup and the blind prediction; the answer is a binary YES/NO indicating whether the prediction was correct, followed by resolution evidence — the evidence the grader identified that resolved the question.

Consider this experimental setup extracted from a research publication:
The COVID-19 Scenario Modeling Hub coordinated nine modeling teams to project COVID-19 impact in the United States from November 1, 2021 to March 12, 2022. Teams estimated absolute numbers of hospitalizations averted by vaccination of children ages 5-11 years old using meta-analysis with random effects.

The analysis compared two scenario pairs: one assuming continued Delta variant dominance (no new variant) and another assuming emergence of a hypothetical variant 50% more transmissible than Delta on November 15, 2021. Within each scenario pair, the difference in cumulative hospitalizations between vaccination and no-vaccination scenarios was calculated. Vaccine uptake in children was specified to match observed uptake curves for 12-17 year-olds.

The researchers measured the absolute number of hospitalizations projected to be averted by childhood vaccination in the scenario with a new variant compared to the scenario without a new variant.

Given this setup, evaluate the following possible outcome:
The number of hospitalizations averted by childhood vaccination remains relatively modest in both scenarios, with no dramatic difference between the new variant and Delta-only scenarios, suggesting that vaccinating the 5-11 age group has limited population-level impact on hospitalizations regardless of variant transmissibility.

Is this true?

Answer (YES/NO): NO